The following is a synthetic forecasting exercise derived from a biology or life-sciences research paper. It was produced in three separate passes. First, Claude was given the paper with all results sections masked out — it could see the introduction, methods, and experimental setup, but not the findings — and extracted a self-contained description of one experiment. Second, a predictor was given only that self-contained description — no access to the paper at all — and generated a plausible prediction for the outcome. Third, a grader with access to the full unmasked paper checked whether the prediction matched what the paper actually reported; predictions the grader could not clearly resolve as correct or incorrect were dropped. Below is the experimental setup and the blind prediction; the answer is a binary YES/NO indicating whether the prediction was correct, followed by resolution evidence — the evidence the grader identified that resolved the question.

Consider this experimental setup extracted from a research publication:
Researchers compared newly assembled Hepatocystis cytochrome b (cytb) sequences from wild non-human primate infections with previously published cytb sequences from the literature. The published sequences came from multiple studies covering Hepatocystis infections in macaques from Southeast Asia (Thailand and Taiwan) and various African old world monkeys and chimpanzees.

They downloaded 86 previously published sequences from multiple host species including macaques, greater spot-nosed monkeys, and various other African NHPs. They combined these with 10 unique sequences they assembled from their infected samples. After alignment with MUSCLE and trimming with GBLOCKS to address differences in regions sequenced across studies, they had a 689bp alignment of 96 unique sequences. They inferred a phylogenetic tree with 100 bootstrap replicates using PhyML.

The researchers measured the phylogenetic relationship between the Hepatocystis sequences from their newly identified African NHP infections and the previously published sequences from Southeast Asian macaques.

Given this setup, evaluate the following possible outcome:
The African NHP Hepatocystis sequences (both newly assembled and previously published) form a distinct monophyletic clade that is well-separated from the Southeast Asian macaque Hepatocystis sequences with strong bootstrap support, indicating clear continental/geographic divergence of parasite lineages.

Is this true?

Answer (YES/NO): NO